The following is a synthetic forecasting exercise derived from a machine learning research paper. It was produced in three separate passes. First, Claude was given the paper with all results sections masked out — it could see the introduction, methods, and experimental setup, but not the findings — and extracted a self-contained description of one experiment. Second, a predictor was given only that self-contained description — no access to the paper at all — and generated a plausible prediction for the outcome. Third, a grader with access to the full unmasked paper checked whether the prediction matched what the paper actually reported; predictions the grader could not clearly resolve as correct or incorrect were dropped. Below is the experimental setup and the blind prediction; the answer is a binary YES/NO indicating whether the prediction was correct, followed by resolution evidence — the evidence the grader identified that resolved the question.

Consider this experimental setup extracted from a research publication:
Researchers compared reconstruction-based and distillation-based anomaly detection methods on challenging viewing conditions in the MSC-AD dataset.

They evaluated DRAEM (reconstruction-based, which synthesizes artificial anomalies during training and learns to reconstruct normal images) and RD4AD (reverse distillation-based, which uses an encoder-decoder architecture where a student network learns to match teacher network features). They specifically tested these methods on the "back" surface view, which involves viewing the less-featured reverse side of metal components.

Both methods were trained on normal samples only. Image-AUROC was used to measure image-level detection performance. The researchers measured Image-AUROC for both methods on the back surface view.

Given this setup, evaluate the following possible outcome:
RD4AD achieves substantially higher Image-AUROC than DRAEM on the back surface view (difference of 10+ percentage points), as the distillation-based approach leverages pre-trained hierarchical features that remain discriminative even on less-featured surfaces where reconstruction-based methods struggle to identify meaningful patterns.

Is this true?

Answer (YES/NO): YES